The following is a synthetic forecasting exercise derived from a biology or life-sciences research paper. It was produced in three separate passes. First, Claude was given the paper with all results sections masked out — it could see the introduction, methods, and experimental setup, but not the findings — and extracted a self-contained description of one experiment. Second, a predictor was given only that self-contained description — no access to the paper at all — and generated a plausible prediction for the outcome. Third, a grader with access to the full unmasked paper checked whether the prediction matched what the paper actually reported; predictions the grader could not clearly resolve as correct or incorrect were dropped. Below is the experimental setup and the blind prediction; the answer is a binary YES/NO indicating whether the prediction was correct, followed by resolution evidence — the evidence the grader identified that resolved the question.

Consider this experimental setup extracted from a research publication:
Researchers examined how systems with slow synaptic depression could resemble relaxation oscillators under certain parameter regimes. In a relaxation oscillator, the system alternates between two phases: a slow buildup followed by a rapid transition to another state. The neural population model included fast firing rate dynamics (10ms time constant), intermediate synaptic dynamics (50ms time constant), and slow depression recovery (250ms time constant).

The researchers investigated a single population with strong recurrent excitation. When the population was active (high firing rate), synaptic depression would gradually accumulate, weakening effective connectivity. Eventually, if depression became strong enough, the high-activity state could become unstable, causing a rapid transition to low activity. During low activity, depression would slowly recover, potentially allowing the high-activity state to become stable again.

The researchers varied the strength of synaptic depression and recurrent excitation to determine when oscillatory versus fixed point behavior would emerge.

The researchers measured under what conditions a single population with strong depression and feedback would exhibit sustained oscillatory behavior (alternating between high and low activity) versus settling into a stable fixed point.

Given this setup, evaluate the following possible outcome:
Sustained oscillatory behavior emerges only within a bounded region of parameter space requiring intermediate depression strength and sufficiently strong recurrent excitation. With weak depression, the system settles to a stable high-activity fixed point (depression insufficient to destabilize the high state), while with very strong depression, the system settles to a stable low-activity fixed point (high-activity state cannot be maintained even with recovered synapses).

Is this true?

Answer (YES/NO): NO